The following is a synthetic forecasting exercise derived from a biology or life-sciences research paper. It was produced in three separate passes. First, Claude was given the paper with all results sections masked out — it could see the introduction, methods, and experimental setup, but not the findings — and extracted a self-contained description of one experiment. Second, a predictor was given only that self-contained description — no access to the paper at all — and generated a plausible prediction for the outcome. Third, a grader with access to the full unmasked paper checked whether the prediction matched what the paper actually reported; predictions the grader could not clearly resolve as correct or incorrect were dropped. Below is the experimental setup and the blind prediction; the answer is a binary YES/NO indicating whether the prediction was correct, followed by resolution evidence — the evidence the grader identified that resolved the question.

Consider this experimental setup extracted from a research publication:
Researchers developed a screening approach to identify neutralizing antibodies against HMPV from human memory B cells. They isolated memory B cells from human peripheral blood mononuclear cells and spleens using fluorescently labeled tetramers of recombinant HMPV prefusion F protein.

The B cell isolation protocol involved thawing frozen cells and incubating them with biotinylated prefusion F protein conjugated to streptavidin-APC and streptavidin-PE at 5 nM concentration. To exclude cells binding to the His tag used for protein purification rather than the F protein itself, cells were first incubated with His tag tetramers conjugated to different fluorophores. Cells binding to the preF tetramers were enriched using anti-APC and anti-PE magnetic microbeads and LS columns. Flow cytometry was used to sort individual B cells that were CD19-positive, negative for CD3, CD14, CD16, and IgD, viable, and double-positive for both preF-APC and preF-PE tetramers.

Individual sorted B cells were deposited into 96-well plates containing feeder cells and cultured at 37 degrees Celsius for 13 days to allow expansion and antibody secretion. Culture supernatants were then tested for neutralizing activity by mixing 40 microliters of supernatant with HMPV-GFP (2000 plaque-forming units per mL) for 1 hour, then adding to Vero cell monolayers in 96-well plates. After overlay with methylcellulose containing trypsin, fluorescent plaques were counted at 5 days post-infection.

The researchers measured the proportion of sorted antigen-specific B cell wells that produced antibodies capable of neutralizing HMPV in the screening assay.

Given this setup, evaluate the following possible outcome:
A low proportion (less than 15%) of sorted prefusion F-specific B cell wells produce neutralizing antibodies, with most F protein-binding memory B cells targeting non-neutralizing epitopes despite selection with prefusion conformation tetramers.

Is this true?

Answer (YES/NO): YES